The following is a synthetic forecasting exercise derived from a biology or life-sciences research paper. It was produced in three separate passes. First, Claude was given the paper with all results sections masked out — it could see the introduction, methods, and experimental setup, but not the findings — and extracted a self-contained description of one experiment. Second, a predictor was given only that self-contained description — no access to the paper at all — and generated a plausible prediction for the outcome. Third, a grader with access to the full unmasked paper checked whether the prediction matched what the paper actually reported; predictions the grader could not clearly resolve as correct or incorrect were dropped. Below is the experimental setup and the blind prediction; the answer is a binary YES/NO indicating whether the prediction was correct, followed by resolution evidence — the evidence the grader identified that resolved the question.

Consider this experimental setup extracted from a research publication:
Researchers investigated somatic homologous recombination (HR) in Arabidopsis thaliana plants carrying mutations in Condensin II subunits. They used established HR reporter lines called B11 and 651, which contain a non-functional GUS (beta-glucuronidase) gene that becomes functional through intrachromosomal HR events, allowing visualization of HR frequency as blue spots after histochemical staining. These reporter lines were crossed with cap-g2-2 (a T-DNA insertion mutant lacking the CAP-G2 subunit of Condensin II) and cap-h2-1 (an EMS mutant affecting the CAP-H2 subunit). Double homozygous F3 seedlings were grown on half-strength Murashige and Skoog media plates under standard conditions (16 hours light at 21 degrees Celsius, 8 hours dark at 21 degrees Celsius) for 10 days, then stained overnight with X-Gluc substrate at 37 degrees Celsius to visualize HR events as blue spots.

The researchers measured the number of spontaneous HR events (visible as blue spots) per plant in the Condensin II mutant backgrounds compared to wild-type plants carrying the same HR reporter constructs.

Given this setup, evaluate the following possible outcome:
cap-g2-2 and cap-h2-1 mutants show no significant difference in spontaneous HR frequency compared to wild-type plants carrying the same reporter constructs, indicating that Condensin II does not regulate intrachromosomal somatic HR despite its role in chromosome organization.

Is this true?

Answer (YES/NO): YES